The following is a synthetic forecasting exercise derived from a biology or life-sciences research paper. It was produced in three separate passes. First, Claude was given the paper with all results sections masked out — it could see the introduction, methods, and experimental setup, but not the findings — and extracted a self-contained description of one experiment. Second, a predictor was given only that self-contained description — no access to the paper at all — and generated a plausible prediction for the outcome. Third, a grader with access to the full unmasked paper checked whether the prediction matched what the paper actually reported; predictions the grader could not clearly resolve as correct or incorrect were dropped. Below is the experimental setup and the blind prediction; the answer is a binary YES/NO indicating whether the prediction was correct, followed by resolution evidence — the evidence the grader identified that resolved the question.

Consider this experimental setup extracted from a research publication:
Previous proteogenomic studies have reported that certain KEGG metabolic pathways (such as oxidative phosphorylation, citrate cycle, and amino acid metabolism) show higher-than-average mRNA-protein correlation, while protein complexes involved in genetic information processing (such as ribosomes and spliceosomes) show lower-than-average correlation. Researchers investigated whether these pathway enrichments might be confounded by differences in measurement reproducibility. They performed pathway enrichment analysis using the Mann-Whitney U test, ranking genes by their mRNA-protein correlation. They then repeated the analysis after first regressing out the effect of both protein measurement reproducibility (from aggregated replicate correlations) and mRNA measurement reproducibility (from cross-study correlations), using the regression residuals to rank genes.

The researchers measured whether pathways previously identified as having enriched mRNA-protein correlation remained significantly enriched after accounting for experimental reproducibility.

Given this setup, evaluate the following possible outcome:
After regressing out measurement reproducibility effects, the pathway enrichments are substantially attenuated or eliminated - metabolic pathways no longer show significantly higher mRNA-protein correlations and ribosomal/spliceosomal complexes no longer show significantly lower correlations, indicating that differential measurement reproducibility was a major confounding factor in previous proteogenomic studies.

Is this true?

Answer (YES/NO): NO